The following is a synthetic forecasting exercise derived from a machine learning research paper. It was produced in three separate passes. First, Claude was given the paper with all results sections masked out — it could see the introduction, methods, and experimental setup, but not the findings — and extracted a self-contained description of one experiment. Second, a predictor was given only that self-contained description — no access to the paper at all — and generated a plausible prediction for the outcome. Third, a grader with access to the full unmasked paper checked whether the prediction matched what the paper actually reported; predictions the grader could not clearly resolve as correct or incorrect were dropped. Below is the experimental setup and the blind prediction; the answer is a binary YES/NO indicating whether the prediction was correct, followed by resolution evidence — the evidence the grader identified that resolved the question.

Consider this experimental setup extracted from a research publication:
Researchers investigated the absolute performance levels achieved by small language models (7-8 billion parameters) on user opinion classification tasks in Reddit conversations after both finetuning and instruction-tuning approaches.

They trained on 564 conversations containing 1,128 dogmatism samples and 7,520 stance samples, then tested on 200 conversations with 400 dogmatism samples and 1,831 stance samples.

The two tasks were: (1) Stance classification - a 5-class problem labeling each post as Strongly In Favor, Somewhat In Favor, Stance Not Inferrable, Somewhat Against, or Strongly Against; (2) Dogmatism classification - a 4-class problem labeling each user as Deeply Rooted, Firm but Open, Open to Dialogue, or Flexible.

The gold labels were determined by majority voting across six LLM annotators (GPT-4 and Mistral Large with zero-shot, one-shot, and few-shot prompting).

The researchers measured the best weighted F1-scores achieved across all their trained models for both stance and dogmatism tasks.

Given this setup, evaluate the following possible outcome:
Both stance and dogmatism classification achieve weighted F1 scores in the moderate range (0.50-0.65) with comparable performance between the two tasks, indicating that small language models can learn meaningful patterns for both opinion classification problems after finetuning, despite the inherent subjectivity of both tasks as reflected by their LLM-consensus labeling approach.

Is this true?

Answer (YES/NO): NO